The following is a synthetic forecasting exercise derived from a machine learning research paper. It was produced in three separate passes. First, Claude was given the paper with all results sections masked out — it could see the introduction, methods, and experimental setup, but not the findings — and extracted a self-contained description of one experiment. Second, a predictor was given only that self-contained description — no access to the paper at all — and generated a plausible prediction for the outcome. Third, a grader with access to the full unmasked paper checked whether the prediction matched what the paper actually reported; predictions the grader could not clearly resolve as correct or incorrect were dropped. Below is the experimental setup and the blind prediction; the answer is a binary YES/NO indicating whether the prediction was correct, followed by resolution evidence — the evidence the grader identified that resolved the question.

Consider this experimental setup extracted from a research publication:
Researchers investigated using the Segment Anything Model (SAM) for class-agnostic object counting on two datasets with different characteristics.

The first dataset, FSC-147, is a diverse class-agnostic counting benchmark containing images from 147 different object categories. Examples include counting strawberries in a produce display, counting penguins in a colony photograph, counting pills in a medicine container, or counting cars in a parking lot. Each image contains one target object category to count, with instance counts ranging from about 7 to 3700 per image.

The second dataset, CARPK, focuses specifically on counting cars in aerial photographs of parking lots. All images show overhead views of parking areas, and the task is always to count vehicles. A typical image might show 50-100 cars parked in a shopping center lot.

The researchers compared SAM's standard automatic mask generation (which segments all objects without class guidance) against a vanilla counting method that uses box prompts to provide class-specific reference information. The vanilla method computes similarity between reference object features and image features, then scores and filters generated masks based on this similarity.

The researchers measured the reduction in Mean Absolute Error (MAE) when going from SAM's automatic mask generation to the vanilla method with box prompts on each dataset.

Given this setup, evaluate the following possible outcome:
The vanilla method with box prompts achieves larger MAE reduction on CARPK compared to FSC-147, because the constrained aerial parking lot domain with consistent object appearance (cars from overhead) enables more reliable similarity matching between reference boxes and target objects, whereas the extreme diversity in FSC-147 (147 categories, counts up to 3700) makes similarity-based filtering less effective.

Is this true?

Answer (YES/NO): NO